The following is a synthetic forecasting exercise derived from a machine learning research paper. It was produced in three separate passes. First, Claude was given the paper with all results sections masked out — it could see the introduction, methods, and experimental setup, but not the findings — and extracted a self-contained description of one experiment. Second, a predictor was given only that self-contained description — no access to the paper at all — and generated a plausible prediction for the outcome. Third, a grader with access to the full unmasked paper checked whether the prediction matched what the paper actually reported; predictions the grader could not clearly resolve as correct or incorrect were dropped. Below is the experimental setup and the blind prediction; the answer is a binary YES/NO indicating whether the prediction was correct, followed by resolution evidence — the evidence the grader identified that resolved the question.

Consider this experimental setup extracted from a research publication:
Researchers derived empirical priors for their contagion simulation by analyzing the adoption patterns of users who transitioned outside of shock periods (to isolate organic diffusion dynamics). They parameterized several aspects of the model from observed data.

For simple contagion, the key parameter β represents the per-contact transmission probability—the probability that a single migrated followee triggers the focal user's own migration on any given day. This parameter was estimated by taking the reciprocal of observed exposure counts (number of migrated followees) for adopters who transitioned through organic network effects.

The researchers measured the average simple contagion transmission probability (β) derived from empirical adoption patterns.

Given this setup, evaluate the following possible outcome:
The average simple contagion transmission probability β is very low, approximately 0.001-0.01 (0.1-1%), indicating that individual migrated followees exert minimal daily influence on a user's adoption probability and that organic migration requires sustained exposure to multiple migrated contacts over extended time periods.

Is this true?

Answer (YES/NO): NO